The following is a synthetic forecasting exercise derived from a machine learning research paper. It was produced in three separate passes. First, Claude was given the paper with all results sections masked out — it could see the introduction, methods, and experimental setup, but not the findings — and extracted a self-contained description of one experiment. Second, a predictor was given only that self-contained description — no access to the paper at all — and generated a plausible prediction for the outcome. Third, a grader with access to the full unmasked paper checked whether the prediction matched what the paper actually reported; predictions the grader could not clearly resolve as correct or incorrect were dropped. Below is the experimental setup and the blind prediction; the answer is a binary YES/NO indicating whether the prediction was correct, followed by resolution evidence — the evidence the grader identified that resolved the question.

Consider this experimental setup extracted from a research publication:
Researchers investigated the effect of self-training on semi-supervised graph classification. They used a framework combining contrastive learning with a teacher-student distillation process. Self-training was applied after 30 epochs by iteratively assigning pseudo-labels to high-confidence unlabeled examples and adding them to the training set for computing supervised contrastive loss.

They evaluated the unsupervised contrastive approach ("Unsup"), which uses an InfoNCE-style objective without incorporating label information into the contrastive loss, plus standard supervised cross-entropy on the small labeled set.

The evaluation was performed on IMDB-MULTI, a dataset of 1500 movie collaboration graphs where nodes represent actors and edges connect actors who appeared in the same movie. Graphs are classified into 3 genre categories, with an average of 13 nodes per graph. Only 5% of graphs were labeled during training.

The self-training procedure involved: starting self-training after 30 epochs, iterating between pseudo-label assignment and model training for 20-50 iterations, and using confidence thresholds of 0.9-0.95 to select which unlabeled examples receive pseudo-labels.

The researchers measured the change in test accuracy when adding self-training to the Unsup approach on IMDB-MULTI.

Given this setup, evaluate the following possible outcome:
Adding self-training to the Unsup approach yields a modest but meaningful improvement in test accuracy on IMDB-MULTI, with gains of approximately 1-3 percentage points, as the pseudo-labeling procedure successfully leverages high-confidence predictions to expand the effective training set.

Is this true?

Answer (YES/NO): NO